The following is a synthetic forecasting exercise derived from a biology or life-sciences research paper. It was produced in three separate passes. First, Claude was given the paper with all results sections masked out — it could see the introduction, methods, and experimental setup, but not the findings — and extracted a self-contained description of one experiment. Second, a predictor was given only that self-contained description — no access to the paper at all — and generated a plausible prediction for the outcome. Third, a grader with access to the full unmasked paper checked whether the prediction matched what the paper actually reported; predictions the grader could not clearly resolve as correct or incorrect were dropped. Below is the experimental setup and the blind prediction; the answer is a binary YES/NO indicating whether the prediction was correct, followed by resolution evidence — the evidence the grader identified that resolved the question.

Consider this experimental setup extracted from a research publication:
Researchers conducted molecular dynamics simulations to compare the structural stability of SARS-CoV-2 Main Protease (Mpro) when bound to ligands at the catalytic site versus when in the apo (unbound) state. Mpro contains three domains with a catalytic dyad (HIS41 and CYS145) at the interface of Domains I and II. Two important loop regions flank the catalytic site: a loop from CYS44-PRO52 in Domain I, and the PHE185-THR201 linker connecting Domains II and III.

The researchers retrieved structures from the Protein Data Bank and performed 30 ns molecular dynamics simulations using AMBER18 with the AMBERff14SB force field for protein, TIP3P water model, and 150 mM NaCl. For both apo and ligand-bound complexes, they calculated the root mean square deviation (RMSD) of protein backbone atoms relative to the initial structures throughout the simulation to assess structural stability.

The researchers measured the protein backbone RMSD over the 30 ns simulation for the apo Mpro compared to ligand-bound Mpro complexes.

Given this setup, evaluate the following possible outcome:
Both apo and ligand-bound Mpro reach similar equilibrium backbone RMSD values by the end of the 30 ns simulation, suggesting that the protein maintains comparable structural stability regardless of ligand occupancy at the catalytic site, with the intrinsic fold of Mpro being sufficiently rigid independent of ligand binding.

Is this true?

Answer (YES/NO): YES